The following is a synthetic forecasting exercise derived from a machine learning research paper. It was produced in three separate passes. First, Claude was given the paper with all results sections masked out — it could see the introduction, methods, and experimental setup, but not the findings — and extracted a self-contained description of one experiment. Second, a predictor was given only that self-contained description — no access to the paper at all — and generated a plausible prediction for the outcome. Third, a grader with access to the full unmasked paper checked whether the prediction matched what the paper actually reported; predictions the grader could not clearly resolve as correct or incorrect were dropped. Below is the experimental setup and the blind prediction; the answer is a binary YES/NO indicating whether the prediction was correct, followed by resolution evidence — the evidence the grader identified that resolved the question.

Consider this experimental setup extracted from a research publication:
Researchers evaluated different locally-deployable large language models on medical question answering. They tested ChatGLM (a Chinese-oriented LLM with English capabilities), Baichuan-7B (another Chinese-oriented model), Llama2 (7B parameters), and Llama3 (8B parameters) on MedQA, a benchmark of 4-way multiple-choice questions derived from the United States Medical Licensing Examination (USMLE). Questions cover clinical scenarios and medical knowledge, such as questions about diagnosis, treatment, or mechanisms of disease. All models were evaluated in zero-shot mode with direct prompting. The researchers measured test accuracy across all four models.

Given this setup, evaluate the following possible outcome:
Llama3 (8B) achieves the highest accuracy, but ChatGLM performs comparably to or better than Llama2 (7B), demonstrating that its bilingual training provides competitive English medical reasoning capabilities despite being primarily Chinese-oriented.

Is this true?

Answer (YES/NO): YES